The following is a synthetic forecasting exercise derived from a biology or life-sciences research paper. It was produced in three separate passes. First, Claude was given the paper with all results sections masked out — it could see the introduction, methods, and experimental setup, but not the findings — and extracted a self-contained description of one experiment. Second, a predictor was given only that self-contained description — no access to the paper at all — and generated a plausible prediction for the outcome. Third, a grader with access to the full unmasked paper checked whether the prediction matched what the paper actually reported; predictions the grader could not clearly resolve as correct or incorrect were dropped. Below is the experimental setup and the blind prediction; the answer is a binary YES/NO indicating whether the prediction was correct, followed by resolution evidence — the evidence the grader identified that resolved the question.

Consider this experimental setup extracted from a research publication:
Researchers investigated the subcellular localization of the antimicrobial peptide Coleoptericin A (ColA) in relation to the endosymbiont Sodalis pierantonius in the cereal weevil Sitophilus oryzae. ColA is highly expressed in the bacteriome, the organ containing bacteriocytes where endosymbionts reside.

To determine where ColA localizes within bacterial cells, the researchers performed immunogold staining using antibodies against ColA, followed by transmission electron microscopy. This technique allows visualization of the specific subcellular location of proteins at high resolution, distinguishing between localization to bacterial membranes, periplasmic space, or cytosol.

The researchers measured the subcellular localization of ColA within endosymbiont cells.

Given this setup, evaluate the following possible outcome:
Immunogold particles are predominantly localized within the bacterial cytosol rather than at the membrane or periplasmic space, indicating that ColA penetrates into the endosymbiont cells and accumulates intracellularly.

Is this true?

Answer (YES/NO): YES